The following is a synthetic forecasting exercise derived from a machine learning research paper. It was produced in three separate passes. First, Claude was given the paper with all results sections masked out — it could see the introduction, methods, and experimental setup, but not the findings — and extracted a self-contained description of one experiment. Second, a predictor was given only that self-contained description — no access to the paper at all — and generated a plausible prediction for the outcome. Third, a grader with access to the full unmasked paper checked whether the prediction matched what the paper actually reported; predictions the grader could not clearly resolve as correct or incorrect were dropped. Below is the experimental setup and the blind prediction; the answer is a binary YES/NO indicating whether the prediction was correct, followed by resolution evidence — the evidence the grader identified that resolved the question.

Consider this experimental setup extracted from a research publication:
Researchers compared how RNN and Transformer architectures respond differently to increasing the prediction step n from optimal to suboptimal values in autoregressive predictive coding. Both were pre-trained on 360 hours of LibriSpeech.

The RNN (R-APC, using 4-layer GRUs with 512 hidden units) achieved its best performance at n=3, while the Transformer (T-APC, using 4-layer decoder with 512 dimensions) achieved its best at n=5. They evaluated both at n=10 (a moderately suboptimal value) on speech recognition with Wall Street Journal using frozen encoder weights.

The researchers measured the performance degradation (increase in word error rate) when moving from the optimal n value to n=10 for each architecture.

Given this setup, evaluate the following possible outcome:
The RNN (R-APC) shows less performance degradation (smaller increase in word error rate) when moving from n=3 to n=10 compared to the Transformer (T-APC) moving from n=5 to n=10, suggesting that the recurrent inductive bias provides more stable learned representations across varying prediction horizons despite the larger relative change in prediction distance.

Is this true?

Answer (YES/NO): NO